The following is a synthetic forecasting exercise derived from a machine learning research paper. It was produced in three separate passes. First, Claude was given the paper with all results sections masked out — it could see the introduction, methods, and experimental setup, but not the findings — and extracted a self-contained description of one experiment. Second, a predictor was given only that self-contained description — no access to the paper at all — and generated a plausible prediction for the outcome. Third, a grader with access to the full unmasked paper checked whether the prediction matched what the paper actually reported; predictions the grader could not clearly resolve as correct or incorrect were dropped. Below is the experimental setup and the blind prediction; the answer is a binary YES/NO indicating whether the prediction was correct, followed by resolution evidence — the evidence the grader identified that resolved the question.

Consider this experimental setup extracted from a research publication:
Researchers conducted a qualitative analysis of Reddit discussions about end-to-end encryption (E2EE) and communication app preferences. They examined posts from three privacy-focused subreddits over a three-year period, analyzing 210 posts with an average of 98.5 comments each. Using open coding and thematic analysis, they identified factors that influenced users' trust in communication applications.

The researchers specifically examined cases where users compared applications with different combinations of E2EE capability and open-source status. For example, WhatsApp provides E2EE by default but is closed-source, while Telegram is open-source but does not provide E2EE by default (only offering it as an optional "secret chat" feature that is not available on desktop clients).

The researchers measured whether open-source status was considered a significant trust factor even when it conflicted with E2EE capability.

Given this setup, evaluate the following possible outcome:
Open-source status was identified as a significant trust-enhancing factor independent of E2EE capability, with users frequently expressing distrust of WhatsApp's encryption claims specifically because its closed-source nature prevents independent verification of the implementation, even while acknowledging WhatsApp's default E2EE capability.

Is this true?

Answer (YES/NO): YES